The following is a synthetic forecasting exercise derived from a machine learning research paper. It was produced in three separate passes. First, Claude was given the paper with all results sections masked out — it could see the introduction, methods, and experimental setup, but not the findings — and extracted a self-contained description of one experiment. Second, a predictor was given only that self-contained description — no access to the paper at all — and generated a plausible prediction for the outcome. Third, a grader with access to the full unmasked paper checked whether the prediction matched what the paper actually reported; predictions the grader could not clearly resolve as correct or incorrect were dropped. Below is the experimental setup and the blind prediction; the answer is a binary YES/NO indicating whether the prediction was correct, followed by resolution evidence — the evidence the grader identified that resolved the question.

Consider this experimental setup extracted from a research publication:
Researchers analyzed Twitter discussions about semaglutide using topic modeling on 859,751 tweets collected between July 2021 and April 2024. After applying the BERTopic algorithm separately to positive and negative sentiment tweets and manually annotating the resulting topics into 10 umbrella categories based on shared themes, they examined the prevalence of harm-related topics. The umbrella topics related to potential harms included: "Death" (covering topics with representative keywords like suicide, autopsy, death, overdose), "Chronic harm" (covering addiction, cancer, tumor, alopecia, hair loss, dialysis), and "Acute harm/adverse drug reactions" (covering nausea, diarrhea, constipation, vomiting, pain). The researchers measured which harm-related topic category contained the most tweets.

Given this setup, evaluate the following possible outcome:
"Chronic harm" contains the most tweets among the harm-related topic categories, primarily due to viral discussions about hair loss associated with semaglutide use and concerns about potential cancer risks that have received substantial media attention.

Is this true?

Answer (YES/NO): NO